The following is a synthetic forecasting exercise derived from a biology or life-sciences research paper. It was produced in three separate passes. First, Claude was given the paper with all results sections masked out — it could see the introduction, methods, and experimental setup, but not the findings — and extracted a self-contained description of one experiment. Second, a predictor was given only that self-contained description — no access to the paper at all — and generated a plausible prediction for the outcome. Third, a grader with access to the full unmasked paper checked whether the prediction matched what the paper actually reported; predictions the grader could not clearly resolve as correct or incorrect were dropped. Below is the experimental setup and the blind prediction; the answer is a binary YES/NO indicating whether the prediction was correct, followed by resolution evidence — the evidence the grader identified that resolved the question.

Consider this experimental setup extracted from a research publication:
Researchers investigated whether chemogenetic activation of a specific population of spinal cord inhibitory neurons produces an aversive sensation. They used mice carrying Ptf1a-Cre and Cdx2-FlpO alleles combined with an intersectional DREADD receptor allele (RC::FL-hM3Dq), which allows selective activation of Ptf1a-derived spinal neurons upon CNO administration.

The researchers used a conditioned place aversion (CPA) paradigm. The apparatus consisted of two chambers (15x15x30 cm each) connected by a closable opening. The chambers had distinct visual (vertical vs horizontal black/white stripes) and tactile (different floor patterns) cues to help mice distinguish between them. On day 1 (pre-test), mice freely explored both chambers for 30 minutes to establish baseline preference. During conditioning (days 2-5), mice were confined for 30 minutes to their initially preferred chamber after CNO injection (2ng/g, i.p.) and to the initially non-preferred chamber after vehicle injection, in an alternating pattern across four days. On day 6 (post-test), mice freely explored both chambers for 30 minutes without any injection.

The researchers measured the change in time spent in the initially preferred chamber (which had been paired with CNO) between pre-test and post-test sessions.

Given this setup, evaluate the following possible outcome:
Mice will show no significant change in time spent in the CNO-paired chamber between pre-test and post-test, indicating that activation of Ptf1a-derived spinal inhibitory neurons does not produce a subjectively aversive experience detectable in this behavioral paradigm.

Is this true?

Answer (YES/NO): YES